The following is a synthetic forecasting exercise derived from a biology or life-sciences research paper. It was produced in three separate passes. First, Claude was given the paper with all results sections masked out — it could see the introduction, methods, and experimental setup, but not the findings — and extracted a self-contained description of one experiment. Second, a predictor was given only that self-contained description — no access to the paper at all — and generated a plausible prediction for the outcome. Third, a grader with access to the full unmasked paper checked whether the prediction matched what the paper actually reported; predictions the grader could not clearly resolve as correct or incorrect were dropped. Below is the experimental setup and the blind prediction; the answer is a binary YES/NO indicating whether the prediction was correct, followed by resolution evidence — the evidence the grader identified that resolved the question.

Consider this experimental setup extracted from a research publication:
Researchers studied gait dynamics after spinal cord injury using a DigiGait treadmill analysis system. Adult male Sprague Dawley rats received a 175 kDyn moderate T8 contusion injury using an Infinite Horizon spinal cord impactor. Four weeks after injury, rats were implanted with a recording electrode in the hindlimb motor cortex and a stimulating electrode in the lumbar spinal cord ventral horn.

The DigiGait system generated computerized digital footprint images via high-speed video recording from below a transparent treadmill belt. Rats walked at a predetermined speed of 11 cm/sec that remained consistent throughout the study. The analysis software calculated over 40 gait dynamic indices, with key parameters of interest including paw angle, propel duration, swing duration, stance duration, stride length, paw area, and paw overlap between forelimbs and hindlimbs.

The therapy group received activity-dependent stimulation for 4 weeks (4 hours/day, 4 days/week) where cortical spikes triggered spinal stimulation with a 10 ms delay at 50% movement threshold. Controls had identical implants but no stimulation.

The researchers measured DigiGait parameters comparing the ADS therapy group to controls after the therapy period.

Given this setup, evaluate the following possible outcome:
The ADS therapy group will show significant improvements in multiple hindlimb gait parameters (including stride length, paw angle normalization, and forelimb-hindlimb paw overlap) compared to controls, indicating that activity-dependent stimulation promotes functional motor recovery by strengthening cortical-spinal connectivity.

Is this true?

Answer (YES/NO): NO